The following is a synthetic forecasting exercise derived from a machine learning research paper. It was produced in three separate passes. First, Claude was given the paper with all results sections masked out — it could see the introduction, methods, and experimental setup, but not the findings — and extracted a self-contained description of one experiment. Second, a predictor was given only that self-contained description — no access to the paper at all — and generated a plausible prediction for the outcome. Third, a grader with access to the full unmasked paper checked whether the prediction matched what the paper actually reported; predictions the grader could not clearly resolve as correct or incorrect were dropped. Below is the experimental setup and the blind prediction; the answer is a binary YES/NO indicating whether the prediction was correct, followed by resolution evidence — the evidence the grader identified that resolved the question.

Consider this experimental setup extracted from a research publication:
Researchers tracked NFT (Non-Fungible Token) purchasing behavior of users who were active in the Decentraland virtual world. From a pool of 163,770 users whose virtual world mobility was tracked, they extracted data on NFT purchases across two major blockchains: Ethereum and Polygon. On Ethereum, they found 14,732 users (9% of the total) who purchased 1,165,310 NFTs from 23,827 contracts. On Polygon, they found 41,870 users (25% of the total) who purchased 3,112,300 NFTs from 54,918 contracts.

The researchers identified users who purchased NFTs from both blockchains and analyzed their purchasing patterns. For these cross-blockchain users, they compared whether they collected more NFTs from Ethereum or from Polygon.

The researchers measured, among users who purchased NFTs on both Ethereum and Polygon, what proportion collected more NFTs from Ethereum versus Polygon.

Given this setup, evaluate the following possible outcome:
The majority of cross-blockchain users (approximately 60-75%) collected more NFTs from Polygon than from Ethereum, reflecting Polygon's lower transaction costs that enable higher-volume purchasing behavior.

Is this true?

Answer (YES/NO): NO